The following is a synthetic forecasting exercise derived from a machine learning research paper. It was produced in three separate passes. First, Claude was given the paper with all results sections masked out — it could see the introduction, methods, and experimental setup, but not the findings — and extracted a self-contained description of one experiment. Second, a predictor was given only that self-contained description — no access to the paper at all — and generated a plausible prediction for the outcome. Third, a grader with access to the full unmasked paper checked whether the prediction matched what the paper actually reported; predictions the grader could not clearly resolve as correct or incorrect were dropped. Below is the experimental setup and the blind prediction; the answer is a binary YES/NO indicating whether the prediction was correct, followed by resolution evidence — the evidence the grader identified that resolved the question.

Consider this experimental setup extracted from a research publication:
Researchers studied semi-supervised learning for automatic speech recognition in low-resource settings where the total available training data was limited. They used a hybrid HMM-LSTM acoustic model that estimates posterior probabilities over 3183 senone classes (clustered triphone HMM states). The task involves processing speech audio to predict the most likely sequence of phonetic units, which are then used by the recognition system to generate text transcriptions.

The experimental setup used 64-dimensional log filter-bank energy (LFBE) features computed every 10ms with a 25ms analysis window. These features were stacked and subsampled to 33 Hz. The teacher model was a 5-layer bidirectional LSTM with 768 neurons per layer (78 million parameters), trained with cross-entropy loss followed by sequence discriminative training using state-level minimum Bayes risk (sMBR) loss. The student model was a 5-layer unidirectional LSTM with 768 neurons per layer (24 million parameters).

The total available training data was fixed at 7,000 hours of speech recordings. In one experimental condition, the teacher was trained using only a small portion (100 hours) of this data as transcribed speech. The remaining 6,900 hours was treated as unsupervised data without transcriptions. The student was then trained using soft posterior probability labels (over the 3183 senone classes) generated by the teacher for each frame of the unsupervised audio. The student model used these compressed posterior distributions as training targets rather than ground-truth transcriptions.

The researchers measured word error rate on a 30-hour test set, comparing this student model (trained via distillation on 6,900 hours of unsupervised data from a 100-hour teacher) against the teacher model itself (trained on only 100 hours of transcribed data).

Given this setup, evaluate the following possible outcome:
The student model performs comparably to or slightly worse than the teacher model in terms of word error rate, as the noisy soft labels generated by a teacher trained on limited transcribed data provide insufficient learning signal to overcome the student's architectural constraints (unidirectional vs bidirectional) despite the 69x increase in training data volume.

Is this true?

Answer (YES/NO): NO